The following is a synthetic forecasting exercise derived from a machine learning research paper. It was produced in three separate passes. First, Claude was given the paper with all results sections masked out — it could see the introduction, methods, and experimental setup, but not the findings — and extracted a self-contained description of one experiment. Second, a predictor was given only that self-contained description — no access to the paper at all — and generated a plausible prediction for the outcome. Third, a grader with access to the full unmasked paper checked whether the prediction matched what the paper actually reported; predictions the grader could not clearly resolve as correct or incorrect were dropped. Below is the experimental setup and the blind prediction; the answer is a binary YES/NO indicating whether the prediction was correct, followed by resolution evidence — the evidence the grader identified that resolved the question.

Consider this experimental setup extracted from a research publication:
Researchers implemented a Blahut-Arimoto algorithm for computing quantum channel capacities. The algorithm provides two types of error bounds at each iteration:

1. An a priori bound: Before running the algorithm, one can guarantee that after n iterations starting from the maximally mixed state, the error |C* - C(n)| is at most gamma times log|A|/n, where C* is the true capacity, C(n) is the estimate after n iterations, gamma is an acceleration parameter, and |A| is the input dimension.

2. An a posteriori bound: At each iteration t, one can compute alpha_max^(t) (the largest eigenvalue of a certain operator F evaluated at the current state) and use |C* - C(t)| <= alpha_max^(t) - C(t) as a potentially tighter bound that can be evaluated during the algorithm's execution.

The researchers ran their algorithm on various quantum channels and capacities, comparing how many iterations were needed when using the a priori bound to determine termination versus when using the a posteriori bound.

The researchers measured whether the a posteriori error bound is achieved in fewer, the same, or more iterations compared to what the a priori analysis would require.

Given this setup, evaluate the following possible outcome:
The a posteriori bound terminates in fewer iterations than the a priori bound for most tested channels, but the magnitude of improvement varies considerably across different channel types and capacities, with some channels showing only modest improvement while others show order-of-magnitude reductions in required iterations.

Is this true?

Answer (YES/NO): NO